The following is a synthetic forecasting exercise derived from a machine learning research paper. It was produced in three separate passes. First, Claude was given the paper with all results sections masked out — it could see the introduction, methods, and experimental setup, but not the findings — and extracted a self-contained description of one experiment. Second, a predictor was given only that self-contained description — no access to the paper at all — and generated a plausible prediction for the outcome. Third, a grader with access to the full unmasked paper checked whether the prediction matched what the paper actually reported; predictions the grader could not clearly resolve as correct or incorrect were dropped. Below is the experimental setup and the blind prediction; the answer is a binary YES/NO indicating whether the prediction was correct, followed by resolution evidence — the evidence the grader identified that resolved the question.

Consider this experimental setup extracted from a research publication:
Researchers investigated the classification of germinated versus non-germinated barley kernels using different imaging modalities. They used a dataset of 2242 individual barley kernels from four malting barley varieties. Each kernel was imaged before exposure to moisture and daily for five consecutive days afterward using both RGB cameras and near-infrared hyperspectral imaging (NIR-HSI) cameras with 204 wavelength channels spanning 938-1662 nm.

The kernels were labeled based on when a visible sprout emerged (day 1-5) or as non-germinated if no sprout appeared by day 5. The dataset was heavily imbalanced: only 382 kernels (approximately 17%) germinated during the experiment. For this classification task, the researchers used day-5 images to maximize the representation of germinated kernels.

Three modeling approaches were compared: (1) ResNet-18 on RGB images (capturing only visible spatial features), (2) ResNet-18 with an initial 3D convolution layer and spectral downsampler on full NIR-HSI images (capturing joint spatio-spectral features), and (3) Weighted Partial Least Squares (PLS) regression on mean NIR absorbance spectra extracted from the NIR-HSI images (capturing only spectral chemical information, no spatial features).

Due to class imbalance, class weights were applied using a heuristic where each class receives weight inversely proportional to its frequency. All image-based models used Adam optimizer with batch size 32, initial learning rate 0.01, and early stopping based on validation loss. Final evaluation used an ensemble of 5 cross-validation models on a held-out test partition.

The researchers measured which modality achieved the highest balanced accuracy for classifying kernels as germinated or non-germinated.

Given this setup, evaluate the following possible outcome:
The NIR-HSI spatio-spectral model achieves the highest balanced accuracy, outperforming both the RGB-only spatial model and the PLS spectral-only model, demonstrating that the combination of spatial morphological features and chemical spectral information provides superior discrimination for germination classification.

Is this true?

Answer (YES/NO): YES